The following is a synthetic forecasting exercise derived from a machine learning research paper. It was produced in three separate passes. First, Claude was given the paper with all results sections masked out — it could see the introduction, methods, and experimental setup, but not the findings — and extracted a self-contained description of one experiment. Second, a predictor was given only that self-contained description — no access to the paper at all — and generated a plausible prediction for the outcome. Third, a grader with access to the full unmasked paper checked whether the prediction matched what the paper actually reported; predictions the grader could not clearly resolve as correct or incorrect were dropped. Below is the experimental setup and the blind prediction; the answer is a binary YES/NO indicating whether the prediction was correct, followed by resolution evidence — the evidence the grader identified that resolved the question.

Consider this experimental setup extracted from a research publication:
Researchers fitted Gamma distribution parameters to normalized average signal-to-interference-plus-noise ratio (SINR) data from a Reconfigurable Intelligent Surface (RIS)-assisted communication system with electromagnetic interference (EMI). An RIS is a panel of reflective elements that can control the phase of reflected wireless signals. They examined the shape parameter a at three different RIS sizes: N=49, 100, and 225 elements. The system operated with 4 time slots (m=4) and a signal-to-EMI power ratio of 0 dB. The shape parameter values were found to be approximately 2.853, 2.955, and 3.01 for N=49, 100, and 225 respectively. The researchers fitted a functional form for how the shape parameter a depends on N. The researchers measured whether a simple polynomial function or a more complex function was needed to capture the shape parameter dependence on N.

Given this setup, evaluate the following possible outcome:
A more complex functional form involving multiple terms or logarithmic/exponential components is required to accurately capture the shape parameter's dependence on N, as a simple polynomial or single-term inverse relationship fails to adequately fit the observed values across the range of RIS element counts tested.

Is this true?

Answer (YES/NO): YES